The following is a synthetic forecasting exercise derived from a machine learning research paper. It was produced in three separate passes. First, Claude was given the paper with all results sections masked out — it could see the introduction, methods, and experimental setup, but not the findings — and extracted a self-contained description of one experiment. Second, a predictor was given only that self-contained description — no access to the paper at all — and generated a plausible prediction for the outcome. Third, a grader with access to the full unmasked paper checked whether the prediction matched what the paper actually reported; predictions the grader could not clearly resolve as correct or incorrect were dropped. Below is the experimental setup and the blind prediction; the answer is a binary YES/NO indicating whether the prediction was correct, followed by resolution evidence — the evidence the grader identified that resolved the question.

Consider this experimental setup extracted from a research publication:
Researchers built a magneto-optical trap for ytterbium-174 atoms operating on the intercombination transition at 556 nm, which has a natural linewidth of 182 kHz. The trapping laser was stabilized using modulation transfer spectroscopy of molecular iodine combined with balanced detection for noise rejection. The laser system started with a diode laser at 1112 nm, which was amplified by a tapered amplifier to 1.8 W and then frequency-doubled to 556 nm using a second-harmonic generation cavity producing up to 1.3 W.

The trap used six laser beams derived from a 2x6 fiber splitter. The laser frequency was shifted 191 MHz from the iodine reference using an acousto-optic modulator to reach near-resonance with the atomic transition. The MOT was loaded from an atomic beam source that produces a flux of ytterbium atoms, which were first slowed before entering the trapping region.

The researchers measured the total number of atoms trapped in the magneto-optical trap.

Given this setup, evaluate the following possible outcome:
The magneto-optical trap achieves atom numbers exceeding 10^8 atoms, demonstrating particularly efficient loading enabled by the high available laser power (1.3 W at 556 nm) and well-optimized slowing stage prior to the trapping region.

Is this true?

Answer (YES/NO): YES